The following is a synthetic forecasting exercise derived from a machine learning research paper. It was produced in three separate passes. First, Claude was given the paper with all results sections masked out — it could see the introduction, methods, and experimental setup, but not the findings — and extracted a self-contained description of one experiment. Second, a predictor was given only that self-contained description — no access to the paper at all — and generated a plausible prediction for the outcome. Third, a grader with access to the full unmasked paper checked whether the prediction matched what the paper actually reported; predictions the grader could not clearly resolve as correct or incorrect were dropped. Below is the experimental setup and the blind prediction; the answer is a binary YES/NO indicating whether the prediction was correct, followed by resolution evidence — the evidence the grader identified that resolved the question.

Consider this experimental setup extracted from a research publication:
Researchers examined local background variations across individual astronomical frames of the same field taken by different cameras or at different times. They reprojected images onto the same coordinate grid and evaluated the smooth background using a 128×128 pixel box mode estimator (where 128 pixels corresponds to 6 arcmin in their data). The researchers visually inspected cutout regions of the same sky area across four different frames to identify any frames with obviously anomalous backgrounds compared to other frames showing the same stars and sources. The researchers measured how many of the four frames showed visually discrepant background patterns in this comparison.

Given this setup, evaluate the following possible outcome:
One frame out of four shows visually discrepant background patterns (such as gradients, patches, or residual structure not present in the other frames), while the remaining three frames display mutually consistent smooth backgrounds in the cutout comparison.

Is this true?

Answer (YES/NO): YES